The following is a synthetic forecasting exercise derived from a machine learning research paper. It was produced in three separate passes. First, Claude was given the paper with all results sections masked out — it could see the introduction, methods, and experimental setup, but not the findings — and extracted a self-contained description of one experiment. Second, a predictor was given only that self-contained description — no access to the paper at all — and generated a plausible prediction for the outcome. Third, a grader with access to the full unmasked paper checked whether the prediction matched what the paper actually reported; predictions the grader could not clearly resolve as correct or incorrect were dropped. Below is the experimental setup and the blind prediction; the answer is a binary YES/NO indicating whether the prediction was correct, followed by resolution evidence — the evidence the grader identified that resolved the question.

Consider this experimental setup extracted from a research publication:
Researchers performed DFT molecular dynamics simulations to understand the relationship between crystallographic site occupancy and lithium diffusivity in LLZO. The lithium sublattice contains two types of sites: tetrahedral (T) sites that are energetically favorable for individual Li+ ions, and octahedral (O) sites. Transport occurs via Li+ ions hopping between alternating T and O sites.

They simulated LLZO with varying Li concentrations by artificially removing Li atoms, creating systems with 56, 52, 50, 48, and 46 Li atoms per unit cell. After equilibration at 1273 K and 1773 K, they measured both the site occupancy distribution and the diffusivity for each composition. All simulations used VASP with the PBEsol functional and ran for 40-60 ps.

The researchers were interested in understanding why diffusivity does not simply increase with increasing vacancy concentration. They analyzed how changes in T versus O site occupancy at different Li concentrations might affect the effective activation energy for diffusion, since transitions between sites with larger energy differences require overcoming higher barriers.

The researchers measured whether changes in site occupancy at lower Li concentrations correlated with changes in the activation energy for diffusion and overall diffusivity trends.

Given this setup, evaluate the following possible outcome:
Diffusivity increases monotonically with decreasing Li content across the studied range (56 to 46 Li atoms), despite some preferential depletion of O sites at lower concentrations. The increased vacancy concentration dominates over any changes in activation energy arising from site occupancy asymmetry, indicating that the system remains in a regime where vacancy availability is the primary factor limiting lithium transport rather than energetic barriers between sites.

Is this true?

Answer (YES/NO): NO